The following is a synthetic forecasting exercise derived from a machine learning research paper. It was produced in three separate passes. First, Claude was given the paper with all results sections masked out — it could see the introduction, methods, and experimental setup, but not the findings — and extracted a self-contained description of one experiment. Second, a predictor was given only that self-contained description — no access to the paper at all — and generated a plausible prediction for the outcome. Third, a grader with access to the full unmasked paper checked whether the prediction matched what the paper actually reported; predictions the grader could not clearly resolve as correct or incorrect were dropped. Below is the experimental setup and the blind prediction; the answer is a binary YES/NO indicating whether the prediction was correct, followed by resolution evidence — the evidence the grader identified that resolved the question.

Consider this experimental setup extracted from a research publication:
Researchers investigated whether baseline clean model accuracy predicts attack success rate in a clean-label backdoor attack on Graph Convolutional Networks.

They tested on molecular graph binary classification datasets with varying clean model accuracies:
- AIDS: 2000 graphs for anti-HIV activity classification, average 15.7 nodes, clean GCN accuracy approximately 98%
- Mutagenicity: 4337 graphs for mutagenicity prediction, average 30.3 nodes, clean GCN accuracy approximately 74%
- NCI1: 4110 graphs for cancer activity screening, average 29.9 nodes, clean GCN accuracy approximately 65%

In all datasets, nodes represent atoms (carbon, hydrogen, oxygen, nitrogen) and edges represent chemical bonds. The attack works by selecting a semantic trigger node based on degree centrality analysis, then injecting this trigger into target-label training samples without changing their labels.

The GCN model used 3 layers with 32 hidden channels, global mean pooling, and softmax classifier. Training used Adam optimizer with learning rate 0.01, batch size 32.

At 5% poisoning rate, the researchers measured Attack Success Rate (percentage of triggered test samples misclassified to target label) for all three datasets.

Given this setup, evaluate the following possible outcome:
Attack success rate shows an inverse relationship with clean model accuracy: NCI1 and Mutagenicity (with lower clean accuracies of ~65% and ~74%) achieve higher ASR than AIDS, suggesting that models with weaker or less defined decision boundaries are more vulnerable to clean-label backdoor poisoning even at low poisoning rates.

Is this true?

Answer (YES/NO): NO